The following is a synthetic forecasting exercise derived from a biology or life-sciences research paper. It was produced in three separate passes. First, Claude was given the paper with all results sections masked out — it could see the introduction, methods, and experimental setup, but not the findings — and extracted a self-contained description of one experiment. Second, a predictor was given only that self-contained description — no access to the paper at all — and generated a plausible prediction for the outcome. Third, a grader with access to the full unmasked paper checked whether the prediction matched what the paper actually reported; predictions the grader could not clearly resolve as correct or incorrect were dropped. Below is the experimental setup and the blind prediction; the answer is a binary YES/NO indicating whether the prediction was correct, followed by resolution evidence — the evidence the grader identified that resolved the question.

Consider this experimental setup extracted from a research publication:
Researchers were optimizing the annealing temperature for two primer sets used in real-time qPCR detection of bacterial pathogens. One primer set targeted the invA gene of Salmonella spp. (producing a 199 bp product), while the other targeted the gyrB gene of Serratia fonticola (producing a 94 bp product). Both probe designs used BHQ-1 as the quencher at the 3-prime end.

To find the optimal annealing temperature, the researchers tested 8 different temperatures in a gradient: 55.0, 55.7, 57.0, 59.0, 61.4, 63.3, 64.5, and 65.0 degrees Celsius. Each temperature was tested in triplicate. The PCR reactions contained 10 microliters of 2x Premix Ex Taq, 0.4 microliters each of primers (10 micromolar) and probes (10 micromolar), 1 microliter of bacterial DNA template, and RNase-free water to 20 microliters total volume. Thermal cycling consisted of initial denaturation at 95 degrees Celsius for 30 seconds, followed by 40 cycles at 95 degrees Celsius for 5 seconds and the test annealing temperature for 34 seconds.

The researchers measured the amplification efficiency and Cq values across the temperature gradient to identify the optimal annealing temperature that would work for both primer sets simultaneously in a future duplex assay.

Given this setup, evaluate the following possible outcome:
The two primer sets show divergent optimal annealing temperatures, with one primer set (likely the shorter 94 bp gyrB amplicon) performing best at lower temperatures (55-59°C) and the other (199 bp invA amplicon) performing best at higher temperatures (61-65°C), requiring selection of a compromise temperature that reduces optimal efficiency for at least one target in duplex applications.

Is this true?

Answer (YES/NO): NO